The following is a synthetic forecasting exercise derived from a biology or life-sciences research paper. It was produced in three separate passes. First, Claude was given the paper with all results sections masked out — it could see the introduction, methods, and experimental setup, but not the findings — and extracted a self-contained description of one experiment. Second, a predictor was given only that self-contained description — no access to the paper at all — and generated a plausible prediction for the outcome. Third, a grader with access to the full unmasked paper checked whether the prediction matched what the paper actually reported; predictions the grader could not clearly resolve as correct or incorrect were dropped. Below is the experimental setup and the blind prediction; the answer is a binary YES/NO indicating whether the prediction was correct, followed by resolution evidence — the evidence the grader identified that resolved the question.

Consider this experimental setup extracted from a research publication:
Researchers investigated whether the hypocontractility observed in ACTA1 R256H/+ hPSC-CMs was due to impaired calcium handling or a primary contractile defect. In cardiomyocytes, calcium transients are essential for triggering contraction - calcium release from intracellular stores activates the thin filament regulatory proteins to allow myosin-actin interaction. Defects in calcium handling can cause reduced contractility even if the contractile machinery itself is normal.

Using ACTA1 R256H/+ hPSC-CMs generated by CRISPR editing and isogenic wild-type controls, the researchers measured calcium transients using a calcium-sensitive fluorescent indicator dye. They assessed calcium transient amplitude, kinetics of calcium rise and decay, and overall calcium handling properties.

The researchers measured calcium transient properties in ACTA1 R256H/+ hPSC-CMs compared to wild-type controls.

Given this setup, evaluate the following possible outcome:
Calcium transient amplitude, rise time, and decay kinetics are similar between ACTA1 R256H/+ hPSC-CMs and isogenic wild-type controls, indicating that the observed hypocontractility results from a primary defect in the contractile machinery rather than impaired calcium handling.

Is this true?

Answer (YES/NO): NO